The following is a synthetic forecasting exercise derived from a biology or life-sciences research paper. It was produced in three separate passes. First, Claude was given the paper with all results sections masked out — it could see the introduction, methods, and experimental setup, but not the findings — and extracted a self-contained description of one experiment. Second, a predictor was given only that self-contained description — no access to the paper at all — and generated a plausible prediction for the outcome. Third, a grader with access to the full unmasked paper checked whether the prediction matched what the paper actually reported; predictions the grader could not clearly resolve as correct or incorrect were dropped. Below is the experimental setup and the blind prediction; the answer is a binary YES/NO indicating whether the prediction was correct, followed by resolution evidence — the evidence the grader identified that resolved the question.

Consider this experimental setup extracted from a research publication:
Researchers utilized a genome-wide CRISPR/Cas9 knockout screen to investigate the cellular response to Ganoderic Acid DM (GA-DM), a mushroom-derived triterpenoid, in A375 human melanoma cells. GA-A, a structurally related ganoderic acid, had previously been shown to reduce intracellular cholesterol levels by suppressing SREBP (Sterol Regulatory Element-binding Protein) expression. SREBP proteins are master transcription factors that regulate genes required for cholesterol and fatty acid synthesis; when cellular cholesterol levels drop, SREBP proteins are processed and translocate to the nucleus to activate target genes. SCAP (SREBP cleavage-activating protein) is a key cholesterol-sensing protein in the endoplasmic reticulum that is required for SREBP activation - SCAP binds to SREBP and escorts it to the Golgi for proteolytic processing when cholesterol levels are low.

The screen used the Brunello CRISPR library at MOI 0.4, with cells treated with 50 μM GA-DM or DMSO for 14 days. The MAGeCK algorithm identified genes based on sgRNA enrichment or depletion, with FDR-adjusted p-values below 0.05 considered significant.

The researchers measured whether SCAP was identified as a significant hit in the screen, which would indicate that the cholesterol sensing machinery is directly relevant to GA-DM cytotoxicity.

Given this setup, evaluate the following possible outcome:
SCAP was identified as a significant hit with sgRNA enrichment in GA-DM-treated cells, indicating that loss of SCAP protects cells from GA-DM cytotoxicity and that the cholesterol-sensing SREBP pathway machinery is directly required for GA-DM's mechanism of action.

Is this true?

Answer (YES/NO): YES